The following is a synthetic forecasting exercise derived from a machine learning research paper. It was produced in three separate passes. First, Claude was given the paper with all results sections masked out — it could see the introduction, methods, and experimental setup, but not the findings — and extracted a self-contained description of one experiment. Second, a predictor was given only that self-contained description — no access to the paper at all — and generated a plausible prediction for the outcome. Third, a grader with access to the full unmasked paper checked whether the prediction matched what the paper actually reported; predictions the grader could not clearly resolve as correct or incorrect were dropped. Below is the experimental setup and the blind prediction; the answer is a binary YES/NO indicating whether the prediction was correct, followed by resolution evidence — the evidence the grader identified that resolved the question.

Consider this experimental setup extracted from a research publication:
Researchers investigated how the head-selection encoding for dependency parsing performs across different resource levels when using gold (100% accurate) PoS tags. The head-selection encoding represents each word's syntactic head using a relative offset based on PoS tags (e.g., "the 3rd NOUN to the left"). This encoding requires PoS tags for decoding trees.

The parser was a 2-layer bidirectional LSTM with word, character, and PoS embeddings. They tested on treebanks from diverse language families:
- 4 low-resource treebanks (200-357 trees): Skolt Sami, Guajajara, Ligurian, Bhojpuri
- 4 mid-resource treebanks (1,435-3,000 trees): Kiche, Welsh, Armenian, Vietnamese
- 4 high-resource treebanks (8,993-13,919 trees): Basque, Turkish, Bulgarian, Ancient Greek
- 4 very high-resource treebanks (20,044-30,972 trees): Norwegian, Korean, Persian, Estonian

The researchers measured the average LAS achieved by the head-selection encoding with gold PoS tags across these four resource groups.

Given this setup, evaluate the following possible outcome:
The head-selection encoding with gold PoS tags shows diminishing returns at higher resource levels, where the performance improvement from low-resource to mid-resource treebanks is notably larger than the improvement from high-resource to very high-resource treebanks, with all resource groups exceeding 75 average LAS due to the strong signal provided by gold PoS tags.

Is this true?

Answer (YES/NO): NO